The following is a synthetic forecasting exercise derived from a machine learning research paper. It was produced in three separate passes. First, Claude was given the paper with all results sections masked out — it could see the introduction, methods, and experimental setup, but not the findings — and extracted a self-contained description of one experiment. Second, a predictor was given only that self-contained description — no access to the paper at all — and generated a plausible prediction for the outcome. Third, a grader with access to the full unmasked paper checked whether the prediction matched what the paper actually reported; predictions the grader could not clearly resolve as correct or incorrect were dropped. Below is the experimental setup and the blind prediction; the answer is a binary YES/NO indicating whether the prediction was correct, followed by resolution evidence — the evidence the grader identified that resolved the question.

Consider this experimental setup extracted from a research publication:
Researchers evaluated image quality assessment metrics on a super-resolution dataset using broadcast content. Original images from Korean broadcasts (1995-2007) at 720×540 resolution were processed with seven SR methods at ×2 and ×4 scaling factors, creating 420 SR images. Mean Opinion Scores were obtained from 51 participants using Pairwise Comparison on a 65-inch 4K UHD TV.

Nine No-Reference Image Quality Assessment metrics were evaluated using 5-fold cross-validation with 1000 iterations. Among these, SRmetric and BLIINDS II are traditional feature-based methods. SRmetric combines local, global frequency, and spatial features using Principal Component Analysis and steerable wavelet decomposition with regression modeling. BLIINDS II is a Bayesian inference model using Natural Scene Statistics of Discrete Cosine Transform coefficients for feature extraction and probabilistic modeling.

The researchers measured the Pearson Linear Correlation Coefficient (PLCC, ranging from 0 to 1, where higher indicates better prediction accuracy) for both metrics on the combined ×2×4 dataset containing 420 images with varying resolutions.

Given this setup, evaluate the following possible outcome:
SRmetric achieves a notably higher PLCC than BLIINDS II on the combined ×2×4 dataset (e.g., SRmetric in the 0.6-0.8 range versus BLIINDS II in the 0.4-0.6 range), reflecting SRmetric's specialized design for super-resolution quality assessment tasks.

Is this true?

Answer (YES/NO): NO